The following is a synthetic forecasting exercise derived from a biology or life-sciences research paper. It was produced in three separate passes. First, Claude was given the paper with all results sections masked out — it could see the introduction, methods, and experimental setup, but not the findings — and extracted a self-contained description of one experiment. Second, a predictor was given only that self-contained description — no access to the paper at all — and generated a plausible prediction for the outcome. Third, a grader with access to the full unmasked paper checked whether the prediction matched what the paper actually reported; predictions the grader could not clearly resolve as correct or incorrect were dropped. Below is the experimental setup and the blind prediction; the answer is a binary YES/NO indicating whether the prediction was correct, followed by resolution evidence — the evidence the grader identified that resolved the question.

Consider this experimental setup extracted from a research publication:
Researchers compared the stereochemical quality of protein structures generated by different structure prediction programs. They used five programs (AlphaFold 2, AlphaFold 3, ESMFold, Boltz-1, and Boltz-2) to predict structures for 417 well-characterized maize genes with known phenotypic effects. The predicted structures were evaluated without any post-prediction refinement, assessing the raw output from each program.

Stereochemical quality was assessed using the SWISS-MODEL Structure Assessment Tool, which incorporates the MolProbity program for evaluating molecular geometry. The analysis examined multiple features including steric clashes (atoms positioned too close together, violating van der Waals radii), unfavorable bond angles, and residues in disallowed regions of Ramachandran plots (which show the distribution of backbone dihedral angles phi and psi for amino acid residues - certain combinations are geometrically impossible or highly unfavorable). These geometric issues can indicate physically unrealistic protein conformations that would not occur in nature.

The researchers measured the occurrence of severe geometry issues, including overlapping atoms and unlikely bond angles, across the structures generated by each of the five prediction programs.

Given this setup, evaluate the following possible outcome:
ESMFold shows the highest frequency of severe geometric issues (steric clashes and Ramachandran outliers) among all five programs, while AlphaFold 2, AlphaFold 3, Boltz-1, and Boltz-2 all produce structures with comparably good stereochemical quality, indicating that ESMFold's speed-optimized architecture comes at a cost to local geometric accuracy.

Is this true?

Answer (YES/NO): NO